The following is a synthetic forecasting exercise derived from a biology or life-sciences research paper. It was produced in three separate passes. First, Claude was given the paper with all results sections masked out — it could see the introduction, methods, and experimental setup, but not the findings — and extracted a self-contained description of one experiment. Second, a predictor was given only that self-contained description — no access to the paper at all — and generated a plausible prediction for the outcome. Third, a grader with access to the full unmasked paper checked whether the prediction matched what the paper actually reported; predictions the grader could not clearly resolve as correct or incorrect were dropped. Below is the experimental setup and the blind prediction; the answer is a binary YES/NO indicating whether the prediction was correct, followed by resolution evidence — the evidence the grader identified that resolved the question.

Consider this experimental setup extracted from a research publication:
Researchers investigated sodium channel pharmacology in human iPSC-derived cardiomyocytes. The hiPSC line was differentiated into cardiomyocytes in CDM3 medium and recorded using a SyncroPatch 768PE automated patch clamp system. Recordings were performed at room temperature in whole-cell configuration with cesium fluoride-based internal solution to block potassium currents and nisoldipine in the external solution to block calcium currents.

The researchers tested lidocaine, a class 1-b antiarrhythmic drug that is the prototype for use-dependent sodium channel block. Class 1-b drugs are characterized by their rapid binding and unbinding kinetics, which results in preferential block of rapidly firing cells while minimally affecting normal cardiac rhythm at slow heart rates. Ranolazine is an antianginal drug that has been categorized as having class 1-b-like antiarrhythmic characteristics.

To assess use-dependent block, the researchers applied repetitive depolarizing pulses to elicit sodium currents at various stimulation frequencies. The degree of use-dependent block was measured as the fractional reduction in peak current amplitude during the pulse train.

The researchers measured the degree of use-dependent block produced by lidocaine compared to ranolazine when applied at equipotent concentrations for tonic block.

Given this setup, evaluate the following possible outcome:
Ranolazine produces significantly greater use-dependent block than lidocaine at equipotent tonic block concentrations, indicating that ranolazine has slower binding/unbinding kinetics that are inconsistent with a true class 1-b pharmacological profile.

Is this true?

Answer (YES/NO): NO